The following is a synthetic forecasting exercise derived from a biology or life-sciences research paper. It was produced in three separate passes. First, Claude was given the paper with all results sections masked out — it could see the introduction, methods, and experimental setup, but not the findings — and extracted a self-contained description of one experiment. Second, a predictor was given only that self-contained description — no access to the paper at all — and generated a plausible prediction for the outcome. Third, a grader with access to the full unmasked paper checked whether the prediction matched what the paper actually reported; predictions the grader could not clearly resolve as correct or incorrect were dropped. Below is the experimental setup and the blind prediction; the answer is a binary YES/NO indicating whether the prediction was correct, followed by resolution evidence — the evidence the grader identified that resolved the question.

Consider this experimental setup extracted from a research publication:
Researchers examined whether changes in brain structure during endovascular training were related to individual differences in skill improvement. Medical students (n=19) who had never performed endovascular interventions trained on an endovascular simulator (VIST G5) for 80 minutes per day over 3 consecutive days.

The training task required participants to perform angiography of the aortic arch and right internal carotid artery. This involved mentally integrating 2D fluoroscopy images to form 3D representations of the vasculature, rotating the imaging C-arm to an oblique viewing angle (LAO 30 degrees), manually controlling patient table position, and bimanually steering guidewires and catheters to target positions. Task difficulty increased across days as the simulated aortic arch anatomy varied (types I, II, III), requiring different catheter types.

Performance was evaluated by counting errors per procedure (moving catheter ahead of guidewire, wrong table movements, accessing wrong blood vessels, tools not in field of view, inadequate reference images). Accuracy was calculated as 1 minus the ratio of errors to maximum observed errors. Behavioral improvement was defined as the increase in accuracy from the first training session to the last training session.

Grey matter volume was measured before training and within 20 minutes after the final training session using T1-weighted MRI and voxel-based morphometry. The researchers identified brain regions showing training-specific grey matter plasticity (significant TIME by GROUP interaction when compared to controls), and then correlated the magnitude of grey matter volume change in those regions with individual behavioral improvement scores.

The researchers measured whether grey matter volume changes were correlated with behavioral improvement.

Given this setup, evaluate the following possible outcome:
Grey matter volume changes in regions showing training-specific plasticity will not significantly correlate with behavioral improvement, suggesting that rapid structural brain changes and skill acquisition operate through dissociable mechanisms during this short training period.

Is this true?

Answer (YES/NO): YES